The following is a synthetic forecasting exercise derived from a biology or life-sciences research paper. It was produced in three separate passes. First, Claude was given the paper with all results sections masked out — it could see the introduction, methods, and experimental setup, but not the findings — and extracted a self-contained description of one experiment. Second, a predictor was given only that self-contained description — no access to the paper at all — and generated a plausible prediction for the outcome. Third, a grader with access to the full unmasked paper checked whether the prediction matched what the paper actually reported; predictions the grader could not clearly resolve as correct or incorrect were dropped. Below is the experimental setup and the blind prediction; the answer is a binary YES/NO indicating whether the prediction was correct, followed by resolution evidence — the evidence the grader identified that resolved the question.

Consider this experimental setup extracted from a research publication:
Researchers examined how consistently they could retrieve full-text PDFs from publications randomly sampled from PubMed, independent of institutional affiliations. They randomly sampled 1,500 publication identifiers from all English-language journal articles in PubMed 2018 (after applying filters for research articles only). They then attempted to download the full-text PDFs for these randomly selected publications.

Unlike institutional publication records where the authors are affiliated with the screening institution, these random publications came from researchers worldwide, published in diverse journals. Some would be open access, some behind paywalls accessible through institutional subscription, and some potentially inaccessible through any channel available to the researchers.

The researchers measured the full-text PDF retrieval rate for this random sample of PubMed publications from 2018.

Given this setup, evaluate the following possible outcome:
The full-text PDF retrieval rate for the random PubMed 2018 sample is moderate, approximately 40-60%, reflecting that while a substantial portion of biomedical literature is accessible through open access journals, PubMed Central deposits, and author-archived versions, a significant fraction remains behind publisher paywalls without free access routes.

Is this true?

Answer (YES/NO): NO